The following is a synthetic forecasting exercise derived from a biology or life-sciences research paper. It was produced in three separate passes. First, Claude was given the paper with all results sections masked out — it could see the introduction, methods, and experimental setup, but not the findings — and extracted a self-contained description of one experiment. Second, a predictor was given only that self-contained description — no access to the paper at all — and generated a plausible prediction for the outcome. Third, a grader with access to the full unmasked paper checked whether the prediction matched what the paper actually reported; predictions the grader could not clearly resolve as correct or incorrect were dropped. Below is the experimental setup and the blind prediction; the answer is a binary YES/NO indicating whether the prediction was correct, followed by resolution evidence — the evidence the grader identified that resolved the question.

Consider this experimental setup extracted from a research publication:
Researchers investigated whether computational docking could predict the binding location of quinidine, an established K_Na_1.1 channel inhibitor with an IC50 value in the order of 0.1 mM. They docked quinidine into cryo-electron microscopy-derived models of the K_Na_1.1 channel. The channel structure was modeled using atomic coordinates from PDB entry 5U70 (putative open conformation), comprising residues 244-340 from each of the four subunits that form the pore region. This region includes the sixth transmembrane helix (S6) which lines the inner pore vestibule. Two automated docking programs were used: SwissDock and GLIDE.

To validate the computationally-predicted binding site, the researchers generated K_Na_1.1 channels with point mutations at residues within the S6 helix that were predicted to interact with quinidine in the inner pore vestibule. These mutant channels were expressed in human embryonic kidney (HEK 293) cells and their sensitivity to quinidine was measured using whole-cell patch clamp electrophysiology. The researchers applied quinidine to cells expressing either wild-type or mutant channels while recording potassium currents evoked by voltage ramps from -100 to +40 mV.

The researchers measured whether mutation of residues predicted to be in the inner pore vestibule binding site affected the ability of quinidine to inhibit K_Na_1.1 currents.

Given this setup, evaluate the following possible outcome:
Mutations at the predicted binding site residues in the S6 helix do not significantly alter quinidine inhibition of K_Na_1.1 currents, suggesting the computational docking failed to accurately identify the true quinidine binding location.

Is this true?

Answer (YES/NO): NO